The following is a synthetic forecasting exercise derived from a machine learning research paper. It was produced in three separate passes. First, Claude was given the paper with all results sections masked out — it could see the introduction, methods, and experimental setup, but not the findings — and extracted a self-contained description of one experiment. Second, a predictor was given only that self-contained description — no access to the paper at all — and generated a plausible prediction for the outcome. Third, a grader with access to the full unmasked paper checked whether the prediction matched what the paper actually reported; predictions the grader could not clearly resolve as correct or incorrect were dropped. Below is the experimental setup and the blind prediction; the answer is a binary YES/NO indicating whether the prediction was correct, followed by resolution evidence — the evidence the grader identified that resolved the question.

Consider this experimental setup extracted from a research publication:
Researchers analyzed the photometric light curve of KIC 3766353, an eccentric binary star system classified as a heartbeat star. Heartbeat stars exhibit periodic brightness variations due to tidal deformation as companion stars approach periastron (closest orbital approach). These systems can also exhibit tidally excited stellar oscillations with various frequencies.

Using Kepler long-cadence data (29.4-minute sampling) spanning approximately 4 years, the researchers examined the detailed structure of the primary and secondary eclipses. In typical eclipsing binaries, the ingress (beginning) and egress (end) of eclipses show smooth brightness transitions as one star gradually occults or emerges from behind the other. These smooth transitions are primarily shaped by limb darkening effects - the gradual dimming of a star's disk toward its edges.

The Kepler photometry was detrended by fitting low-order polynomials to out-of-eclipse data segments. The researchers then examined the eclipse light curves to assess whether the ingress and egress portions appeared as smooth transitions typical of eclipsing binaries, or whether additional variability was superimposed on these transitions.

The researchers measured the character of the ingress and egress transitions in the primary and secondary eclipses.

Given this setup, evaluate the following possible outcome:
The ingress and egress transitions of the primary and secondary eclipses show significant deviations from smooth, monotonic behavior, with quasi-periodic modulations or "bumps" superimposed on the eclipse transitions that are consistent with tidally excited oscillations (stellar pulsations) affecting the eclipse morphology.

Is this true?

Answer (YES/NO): YES